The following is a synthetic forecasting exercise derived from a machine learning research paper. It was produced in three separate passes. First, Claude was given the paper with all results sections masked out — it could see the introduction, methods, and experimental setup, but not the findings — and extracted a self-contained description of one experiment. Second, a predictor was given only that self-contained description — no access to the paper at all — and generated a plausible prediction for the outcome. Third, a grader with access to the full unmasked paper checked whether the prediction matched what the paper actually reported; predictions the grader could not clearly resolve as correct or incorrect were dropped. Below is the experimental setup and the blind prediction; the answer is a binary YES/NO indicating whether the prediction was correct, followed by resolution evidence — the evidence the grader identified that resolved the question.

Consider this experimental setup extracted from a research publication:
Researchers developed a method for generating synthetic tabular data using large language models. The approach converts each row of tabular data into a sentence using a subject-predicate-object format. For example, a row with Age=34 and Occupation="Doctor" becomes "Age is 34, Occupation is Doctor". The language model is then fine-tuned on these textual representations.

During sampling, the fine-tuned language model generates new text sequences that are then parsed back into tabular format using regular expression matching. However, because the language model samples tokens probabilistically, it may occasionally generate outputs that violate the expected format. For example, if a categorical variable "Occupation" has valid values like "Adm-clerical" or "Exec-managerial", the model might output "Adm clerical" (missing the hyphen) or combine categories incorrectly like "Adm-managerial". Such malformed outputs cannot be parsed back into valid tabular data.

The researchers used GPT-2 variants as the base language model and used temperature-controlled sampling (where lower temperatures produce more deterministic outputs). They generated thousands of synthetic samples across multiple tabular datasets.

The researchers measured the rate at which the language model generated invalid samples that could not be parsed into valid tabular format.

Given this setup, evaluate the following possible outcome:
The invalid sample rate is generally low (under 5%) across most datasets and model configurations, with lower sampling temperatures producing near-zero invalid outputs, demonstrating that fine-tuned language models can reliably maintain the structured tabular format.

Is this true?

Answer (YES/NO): YES